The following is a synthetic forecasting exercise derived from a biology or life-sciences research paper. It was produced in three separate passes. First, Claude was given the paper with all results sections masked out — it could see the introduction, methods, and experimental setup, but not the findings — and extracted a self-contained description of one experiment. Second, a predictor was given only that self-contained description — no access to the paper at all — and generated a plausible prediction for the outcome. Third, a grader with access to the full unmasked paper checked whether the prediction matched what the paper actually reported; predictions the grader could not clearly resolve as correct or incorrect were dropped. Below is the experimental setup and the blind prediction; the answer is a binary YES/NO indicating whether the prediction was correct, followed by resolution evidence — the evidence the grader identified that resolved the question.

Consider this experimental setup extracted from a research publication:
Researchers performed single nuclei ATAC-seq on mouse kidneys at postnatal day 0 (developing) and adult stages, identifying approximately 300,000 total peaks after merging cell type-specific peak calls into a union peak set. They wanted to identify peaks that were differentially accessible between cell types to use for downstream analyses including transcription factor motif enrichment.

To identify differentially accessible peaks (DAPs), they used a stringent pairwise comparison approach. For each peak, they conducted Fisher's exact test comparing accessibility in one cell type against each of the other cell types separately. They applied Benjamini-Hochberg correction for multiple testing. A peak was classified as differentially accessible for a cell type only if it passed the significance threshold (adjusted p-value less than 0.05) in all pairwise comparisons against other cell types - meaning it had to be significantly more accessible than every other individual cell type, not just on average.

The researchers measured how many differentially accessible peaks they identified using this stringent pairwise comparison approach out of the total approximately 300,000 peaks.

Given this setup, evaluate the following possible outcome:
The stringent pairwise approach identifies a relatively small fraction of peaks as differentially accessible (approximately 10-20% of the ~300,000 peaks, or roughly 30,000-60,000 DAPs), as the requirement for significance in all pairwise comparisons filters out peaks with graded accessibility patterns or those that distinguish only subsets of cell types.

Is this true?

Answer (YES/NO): YES